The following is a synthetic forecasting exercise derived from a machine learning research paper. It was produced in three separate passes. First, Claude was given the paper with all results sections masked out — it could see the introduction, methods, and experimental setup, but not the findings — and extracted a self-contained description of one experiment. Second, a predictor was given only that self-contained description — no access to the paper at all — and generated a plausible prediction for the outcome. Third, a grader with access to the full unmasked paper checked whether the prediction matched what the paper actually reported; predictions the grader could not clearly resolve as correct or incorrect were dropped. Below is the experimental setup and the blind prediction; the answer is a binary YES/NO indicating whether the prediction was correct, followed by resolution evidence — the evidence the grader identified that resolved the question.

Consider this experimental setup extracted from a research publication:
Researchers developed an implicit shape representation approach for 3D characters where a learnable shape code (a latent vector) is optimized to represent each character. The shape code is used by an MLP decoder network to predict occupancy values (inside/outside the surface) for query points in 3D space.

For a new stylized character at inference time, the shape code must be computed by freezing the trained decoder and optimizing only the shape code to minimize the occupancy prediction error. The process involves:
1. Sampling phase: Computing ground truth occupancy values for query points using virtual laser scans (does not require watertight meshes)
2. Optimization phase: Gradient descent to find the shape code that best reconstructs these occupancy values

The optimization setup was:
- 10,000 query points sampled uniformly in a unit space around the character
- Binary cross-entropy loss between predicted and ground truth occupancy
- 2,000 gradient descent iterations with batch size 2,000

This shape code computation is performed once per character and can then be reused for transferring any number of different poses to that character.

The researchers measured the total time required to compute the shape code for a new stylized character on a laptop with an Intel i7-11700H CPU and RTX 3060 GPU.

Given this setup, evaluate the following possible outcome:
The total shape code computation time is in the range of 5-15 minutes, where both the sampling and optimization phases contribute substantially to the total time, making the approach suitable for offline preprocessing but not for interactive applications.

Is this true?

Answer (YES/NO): NO